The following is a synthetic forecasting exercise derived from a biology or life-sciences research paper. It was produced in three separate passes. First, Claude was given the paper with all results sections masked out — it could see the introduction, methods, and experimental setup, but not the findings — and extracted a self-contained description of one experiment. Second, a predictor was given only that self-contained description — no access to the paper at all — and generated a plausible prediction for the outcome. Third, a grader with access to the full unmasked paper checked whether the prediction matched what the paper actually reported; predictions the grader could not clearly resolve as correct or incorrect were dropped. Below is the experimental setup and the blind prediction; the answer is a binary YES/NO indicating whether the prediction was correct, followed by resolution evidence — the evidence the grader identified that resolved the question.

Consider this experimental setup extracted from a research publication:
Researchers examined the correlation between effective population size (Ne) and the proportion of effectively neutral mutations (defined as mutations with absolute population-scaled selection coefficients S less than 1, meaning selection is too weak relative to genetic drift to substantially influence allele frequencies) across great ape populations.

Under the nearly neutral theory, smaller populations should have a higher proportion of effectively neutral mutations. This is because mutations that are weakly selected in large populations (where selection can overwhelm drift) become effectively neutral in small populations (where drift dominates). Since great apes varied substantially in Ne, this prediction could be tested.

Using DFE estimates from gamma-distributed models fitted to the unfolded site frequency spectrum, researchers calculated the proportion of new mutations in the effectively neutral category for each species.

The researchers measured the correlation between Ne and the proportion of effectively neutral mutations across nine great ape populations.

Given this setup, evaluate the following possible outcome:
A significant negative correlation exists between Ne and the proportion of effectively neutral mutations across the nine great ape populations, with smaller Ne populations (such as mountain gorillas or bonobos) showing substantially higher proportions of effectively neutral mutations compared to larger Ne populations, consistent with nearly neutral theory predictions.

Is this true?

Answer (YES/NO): YES